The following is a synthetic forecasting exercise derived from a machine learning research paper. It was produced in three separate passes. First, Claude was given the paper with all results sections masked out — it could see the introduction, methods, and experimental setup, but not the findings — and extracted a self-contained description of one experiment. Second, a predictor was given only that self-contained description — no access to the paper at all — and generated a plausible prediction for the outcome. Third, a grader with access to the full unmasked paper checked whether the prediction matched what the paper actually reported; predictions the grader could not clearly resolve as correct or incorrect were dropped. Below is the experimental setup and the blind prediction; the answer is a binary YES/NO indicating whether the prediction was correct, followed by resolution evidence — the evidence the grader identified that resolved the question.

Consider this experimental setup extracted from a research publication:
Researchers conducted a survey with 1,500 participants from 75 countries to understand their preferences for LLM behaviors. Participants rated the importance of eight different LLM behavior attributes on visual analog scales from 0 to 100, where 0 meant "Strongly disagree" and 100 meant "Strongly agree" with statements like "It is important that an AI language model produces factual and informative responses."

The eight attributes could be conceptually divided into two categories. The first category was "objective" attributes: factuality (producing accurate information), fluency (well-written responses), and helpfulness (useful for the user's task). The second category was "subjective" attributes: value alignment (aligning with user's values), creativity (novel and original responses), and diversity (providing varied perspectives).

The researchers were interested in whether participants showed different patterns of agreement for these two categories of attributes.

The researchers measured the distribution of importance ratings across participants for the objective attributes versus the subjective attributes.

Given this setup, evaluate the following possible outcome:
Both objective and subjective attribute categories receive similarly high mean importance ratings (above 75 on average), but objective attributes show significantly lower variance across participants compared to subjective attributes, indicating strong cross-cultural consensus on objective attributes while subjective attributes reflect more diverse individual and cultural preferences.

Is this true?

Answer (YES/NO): NO